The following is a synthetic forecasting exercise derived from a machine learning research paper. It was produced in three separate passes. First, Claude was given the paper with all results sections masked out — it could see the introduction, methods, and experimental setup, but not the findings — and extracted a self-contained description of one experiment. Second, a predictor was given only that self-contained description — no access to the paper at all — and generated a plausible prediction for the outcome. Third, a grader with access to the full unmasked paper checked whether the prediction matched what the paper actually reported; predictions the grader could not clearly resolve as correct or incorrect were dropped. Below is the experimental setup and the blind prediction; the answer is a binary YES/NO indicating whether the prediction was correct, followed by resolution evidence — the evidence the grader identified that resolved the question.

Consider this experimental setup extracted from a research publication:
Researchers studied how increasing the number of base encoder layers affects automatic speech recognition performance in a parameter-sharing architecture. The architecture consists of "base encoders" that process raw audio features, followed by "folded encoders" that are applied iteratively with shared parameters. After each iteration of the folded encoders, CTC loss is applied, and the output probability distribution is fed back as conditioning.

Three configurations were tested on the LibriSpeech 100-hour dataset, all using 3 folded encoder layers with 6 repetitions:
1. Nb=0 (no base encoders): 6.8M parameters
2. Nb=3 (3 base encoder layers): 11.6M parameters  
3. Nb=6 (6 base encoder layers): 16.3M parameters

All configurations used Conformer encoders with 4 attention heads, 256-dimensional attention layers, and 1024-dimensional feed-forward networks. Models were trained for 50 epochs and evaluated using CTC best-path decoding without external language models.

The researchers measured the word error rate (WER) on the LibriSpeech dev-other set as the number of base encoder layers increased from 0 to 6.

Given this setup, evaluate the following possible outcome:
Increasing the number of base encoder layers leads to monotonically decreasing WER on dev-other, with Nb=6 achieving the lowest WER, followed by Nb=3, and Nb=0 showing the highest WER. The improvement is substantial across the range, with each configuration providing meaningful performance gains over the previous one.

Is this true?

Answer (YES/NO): NO